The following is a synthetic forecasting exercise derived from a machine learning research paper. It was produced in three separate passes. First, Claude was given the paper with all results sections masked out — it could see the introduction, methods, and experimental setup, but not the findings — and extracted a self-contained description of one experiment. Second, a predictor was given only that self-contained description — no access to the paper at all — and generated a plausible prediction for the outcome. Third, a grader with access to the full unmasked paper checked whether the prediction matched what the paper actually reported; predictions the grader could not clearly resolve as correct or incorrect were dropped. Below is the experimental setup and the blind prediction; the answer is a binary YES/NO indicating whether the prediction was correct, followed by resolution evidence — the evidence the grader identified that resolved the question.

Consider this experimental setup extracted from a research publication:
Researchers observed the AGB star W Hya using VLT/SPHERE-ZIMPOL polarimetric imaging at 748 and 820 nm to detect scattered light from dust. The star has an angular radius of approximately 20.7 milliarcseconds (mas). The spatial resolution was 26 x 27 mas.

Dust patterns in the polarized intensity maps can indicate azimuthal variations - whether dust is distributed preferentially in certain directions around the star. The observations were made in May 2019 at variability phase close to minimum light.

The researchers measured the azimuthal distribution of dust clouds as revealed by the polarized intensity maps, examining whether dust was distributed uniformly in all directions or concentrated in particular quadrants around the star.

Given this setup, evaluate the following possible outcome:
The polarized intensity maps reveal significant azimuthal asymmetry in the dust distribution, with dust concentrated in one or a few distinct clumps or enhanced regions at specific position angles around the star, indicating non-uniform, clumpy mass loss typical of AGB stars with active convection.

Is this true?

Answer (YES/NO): YES